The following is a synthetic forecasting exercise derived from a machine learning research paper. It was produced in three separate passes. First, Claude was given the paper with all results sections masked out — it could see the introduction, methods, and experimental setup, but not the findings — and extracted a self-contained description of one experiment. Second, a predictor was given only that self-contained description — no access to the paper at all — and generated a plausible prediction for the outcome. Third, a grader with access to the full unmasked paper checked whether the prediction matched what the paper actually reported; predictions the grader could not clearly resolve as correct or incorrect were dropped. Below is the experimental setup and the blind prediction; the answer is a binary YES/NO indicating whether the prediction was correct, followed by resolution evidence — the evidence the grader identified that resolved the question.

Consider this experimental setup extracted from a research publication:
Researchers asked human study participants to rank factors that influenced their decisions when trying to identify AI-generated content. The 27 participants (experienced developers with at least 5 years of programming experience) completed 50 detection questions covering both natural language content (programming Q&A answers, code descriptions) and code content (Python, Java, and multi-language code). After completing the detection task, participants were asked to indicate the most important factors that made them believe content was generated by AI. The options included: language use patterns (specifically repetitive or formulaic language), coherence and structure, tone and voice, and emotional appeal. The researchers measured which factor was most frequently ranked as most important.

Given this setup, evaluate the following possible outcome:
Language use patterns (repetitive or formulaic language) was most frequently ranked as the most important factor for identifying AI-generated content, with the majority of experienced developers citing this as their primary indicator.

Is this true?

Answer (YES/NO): NO